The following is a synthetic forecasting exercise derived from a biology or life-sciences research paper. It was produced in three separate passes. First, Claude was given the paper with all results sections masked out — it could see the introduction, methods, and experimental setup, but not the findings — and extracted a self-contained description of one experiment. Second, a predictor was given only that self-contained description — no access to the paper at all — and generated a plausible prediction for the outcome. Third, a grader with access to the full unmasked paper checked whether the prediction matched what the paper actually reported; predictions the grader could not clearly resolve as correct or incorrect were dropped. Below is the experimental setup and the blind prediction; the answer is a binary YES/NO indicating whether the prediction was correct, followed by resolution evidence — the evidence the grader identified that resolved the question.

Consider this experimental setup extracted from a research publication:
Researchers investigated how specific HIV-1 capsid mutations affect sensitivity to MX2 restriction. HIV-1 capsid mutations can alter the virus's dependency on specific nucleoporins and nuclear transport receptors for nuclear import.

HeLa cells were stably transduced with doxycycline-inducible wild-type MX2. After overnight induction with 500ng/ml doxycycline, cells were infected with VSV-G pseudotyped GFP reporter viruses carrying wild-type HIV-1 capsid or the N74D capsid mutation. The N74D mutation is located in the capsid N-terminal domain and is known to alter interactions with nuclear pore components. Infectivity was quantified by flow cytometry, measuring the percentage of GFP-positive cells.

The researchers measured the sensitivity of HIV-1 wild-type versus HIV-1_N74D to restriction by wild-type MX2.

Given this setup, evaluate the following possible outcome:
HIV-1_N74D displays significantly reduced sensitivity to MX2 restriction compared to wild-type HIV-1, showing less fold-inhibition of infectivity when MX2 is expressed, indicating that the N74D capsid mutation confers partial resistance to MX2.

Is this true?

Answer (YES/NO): YES